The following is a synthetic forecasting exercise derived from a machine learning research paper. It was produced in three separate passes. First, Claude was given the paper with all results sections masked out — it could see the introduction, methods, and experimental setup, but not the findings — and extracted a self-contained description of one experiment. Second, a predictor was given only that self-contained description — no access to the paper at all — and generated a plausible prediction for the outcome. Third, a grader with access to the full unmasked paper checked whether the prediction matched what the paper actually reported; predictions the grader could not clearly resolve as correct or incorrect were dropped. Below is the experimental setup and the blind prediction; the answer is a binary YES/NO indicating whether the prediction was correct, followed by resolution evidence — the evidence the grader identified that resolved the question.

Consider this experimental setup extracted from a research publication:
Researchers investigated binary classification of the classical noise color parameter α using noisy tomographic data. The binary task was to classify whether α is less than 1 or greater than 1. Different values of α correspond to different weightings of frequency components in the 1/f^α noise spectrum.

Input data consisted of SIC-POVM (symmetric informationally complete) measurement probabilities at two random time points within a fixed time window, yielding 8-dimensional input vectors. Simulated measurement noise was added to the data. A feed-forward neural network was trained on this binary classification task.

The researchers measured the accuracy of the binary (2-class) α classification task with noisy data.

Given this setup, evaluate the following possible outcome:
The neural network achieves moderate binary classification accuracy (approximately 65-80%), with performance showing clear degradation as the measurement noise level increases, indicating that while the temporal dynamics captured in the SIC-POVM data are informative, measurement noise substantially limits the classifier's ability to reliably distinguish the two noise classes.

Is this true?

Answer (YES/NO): NO